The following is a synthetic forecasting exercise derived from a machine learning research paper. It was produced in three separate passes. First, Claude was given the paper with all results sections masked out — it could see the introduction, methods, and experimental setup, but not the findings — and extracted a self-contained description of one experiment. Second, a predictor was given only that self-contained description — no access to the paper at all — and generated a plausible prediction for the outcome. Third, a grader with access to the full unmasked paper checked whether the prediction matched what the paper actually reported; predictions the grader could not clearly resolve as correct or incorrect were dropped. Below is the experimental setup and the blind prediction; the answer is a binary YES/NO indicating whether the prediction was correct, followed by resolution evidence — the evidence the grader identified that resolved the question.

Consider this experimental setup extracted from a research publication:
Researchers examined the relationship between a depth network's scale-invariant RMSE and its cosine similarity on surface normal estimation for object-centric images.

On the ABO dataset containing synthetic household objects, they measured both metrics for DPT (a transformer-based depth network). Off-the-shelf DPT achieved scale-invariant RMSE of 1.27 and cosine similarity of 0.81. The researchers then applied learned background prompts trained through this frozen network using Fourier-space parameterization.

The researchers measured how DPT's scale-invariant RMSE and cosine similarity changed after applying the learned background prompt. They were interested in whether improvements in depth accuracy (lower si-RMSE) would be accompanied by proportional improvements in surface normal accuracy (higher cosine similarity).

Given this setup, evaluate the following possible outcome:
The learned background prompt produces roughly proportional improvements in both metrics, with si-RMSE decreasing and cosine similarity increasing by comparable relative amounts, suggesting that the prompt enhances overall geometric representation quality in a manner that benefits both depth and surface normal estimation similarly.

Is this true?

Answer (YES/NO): NO